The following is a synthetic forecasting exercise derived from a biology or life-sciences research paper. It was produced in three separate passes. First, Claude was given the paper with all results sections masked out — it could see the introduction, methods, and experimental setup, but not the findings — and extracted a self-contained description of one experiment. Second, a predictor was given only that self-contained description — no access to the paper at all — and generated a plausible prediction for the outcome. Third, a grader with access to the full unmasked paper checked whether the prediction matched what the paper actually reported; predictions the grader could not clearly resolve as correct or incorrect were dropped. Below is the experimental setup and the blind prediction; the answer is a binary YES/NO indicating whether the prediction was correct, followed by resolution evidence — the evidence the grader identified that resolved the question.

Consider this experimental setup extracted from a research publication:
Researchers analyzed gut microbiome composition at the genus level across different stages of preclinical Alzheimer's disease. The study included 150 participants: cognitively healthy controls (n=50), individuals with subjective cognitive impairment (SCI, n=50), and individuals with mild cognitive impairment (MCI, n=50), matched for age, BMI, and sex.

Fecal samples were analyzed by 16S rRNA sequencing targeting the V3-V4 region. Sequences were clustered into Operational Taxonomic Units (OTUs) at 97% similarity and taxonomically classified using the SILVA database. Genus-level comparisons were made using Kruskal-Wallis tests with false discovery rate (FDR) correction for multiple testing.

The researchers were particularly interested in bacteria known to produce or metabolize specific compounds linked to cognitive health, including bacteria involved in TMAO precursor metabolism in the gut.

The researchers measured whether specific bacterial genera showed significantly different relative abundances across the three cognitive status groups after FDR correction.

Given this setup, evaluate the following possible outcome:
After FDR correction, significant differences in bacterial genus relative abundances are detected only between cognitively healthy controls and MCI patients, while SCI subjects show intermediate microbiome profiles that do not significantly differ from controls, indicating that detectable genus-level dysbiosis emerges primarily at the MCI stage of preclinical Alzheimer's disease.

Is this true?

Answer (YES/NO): NO